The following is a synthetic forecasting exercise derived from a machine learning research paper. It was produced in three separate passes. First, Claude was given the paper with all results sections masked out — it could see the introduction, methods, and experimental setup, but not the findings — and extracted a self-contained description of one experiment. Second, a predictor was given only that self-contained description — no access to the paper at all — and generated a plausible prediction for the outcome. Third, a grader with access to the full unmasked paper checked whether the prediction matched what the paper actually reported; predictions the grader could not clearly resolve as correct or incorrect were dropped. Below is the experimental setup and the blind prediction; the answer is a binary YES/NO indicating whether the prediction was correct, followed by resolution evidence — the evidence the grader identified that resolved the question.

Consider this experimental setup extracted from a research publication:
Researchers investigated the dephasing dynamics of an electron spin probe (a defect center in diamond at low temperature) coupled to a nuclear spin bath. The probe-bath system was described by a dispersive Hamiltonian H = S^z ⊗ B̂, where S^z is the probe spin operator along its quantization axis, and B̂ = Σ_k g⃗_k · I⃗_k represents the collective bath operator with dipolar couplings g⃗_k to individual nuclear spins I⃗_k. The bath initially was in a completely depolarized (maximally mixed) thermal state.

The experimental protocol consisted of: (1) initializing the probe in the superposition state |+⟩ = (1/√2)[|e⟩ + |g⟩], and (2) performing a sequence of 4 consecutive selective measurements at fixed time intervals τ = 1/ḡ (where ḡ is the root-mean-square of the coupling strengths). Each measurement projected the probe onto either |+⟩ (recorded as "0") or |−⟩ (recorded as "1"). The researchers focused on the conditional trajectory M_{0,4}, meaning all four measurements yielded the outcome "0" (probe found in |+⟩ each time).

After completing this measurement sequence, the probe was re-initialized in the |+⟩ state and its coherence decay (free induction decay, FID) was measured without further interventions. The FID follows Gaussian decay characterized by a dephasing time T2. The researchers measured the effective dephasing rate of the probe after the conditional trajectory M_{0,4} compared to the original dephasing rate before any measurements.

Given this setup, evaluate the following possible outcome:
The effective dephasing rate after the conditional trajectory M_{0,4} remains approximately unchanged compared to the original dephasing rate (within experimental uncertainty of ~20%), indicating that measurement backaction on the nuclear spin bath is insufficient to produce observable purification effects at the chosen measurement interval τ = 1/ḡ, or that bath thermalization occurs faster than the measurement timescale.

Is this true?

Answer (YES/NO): NO